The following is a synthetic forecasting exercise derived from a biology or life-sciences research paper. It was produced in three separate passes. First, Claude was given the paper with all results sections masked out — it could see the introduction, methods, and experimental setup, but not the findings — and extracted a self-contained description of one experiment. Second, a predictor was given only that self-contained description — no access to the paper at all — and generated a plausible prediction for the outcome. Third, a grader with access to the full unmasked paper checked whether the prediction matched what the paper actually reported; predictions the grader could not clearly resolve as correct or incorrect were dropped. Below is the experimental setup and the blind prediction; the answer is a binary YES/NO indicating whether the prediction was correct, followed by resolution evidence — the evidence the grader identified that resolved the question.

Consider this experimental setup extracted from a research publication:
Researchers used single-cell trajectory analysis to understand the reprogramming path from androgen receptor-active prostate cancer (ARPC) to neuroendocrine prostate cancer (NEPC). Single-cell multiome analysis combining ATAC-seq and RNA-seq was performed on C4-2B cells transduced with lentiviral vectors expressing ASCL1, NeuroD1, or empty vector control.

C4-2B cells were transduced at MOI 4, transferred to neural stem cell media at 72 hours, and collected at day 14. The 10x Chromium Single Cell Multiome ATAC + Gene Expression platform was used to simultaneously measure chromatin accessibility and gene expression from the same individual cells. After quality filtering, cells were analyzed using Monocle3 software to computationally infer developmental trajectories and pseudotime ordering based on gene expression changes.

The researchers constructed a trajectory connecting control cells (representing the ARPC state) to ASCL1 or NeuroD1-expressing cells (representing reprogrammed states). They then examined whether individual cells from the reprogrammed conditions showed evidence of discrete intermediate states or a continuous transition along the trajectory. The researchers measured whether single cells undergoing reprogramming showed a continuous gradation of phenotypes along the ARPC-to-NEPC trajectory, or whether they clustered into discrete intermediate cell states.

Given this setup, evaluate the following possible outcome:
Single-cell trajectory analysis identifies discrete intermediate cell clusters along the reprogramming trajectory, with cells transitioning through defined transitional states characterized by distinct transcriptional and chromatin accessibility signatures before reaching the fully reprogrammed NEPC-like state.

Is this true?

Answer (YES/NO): NO